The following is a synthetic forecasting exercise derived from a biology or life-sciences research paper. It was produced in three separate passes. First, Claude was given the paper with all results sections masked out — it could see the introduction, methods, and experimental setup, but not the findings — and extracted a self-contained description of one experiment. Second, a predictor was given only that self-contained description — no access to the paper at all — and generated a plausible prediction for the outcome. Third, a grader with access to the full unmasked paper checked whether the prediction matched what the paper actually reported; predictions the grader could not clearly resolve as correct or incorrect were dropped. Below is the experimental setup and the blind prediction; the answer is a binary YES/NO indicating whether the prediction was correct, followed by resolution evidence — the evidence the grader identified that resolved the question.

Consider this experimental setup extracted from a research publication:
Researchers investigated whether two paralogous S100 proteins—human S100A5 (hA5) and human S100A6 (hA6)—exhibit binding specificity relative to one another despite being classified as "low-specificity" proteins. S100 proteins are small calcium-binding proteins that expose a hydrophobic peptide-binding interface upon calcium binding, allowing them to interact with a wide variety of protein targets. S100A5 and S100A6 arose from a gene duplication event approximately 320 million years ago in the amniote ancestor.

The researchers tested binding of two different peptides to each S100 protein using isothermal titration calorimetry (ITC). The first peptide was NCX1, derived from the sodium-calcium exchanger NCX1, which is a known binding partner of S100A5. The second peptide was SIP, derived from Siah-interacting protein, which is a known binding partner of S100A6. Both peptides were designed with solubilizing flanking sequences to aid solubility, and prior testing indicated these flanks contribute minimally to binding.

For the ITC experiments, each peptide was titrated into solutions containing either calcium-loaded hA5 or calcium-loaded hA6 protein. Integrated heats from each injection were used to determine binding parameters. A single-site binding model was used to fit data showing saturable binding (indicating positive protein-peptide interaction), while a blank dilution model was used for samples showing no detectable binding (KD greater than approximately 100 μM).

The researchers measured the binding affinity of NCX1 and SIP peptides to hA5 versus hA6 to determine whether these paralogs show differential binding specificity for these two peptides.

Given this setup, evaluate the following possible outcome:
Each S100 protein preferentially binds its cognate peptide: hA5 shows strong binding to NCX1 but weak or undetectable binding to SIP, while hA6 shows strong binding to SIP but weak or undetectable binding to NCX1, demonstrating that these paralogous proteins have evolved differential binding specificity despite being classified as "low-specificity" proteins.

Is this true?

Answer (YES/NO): YES